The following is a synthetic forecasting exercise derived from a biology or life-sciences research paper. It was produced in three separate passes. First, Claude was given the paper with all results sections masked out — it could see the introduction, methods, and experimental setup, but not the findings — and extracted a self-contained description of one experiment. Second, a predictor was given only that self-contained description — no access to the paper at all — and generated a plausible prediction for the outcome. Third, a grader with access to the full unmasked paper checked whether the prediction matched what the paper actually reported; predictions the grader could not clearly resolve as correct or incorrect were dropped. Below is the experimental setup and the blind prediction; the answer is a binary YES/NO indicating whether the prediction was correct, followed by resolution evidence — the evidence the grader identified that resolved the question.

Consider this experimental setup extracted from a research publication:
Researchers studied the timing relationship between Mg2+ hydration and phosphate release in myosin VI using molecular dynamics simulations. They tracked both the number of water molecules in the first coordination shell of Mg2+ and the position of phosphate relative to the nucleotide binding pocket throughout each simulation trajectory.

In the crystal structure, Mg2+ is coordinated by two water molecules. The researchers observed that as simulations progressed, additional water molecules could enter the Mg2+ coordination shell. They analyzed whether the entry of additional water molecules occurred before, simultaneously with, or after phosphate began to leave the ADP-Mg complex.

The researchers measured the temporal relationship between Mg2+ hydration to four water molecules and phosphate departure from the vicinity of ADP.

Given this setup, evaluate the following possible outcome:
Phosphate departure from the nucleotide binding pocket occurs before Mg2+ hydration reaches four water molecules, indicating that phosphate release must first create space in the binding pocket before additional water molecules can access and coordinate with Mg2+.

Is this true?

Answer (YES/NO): NO